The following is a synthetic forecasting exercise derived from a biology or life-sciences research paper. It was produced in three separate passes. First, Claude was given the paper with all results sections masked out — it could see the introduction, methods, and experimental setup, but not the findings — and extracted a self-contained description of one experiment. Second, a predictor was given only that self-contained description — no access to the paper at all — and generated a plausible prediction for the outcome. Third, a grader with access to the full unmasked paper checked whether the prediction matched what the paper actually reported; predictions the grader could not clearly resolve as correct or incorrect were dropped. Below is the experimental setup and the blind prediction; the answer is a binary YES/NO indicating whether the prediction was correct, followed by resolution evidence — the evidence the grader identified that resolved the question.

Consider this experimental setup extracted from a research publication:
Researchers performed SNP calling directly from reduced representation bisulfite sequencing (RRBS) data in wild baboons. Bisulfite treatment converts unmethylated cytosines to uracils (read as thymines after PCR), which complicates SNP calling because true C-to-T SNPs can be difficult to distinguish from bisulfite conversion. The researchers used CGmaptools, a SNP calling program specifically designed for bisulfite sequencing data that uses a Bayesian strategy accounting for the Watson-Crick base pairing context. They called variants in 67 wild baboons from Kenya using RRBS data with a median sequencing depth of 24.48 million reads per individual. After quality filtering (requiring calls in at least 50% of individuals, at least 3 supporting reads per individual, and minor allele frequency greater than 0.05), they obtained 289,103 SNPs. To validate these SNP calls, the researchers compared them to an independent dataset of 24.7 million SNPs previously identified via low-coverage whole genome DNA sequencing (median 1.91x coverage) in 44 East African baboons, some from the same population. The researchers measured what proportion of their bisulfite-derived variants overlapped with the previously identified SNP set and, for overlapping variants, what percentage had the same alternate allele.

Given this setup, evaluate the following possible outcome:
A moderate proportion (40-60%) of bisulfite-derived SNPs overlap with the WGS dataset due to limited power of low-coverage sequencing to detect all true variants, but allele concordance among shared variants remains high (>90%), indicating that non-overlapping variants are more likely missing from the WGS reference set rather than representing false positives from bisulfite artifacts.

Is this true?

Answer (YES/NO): YES